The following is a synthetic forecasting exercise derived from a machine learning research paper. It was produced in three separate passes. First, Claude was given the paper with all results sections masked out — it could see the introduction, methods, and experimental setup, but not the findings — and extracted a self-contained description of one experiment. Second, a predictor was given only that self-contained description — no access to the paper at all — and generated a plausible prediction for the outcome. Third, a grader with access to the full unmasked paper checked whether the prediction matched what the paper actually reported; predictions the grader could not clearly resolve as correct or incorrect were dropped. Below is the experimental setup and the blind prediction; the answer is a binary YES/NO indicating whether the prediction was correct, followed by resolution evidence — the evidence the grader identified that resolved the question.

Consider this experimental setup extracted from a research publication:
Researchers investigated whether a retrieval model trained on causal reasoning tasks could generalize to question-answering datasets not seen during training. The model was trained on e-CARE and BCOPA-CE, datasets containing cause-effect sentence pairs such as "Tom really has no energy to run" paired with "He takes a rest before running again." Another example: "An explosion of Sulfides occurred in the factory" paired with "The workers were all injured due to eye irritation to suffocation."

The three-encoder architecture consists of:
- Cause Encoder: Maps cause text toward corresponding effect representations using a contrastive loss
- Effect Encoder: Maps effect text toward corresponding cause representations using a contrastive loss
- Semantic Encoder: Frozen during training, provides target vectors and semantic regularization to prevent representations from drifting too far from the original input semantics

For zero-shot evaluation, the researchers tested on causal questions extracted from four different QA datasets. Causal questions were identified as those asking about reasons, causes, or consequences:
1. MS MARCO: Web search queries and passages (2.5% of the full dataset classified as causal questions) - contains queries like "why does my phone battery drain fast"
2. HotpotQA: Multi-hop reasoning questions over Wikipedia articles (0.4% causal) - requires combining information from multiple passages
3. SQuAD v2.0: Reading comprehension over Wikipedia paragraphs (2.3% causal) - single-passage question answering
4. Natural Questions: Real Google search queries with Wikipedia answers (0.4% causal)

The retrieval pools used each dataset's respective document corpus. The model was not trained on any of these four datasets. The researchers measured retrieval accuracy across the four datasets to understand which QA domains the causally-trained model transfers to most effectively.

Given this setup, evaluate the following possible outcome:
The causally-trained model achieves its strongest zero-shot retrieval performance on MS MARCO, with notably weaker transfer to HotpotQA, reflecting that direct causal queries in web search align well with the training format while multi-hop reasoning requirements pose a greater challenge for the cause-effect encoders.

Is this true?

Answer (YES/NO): NO